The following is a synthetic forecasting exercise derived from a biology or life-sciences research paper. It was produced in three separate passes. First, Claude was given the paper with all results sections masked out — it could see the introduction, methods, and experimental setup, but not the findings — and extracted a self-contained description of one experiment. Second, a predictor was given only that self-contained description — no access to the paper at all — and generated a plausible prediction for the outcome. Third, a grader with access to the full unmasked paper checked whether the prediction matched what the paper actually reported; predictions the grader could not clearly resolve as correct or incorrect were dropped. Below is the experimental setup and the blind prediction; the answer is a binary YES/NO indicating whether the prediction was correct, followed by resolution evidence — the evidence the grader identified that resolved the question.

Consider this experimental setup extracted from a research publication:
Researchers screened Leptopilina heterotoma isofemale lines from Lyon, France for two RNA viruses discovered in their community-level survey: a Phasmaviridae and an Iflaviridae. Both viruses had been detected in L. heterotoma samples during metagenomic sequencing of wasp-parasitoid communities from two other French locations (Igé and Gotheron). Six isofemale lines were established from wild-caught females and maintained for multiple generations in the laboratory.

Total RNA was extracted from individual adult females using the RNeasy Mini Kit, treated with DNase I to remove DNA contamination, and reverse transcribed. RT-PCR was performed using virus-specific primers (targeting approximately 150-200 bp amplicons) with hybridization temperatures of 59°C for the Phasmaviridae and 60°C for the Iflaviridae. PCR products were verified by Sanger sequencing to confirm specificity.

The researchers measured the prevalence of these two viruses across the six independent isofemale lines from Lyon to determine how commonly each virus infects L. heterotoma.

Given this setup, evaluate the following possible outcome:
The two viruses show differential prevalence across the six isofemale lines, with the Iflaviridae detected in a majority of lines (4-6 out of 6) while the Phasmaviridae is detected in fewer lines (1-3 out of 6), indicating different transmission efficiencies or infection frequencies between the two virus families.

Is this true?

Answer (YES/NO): NO